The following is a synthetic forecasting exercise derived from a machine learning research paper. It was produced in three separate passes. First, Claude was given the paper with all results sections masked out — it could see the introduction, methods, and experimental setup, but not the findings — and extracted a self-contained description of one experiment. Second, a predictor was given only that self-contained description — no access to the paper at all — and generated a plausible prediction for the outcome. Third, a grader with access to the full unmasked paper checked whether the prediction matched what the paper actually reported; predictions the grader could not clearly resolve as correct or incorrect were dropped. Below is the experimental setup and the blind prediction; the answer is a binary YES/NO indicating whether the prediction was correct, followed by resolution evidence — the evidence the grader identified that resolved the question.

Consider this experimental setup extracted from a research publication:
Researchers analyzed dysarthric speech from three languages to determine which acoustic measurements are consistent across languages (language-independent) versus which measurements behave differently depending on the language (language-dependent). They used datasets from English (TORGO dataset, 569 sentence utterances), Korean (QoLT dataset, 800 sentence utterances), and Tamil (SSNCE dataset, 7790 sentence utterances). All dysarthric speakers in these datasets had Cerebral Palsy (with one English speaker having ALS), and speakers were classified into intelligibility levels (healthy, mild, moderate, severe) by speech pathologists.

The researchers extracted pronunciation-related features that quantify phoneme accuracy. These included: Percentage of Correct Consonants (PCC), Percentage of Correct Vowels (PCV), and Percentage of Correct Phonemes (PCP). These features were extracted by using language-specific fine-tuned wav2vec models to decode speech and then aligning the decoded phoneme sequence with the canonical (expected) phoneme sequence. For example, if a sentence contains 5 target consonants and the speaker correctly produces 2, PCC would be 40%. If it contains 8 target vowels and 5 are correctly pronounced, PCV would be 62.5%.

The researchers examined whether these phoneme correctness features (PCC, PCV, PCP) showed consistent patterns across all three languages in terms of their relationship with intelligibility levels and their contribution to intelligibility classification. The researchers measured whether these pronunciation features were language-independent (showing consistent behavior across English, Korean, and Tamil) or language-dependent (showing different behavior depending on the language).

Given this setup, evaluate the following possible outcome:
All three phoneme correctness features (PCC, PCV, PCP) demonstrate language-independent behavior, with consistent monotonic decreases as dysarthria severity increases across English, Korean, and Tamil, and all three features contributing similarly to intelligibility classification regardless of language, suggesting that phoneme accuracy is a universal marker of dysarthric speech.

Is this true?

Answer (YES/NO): YES